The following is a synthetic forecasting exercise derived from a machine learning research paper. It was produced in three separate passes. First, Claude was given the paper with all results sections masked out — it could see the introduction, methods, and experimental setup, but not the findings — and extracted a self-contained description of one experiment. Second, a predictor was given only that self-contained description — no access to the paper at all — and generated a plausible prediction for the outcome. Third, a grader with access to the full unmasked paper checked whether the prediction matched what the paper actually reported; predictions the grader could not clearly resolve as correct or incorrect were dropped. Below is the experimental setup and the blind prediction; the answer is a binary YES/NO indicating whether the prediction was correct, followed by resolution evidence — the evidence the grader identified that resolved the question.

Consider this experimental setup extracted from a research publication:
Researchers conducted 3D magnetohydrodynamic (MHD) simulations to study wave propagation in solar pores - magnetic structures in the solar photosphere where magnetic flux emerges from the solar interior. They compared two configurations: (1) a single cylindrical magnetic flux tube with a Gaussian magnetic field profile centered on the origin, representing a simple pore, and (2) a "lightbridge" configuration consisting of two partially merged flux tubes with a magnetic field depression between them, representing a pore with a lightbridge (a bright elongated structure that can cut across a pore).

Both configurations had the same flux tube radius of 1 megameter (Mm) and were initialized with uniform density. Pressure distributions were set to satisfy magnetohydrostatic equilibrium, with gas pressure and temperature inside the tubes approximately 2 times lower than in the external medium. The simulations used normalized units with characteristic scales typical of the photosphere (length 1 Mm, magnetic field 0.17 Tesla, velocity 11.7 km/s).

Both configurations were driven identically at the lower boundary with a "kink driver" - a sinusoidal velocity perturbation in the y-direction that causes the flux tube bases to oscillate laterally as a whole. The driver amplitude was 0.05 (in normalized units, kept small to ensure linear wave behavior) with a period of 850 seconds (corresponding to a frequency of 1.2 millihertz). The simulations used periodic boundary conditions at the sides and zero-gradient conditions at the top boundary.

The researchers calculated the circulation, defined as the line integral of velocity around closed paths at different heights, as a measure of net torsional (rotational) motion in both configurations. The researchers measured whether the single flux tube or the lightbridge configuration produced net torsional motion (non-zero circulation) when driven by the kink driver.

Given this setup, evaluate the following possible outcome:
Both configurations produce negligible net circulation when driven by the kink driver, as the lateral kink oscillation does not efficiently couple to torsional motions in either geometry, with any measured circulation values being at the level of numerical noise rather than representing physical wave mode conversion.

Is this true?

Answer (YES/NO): NO